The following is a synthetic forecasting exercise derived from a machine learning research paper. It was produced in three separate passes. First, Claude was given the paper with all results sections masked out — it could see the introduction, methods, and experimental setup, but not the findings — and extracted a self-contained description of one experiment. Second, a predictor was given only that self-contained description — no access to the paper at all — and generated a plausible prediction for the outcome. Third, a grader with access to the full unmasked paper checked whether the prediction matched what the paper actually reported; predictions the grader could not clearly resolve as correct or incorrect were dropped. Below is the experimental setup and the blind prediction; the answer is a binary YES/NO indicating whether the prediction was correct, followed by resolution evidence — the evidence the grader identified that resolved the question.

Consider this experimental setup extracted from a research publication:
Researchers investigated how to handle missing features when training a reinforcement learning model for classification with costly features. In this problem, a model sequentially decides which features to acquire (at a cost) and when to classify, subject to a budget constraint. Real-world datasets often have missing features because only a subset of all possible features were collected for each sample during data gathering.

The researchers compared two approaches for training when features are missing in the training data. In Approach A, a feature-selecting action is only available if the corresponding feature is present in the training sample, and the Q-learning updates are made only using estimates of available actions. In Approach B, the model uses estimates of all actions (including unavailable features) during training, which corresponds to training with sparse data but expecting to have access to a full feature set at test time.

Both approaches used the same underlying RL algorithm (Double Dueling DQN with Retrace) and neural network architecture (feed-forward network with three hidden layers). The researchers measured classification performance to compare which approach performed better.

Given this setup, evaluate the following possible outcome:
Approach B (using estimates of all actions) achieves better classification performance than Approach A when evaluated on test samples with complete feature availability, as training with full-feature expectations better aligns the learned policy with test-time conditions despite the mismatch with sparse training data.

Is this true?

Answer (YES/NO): NO